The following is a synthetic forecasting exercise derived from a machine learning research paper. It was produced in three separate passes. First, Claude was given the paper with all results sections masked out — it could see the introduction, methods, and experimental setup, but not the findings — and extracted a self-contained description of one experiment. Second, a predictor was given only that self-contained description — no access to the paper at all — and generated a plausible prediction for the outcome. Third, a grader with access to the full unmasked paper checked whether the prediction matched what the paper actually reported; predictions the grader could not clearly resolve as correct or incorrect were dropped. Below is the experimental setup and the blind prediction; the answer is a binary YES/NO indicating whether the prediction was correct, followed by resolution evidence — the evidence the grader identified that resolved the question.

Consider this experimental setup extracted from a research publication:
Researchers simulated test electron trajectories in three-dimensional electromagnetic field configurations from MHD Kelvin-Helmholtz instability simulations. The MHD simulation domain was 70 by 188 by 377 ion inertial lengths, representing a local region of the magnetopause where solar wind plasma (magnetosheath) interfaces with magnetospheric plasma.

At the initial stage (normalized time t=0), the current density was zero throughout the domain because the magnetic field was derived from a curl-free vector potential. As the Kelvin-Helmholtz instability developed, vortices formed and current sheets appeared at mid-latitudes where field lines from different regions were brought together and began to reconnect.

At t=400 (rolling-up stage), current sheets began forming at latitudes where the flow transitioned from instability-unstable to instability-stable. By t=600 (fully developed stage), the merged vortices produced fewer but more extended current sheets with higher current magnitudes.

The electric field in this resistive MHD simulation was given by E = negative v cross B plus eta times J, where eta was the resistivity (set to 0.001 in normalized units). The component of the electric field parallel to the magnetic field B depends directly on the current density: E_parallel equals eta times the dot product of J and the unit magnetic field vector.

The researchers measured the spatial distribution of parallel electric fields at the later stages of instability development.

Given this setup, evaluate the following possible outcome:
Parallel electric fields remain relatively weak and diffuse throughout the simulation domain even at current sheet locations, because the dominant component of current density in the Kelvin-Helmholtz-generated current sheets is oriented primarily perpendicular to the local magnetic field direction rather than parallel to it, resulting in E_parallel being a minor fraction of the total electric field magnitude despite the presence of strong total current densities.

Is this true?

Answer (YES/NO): NO